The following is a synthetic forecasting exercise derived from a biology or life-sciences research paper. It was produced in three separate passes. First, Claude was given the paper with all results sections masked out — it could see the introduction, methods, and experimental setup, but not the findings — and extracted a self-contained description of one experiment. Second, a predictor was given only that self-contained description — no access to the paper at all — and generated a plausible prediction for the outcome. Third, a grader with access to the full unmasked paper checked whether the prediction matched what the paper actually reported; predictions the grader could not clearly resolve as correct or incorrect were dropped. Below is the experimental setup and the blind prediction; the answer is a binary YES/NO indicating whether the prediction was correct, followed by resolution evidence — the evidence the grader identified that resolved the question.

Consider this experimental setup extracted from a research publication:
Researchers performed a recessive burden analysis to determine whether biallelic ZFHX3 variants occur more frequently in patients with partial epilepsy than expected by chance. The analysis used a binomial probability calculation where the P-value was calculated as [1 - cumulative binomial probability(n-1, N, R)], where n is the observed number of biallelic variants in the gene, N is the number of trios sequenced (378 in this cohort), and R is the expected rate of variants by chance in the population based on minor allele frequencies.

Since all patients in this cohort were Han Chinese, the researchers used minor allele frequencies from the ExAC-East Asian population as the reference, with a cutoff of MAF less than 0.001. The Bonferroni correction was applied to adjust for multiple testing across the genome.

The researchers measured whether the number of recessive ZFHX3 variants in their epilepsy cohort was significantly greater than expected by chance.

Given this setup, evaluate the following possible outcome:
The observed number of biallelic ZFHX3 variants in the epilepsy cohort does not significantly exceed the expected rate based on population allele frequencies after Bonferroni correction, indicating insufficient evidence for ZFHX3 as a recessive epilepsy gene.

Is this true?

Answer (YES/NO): NO